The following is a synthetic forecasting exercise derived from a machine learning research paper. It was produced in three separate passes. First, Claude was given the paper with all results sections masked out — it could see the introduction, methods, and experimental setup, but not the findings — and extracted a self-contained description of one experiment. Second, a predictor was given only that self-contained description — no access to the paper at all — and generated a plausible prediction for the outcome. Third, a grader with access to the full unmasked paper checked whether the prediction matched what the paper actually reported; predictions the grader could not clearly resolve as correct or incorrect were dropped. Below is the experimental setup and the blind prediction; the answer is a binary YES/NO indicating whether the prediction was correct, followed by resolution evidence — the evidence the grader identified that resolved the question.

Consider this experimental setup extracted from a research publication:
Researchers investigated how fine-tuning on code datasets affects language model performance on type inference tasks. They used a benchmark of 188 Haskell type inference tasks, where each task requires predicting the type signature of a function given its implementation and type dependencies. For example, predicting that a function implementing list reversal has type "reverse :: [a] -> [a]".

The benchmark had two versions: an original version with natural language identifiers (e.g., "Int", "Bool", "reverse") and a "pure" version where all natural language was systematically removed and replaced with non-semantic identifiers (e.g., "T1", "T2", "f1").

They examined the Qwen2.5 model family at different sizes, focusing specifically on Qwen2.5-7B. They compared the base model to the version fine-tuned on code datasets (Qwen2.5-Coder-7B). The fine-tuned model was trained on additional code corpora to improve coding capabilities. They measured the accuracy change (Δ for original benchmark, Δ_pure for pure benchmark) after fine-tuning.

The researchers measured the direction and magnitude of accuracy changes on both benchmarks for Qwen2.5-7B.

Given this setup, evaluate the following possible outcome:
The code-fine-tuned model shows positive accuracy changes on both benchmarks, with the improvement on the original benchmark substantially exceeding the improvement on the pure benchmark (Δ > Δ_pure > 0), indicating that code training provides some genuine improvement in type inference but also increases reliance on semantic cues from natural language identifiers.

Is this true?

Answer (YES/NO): NO